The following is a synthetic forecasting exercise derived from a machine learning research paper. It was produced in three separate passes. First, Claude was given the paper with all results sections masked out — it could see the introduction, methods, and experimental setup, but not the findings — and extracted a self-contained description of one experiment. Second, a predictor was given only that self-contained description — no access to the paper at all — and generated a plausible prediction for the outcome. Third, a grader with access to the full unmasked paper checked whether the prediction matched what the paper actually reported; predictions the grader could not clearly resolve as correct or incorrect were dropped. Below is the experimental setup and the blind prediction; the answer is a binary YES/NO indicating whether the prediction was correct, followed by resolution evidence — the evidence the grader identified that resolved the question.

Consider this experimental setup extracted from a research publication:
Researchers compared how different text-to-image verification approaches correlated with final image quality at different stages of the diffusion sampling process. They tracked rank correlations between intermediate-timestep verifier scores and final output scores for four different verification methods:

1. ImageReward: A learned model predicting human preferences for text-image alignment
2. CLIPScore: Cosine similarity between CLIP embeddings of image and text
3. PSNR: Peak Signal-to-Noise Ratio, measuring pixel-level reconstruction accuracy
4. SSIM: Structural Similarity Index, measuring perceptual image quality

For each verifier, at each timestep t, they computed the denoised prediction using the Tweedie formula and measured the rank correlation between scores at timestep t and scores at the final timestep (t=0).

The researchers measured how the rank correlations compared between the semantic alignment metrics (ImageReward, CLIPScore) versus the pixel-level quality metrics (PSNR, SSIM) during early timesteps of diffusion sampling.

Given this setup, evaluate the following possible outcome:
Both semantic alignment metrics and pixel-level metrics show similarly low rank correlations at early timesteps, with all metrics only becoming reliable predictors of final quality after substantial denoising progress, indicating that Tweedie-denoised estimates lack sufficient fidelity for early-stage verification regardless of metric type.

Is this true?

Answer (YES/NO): NO